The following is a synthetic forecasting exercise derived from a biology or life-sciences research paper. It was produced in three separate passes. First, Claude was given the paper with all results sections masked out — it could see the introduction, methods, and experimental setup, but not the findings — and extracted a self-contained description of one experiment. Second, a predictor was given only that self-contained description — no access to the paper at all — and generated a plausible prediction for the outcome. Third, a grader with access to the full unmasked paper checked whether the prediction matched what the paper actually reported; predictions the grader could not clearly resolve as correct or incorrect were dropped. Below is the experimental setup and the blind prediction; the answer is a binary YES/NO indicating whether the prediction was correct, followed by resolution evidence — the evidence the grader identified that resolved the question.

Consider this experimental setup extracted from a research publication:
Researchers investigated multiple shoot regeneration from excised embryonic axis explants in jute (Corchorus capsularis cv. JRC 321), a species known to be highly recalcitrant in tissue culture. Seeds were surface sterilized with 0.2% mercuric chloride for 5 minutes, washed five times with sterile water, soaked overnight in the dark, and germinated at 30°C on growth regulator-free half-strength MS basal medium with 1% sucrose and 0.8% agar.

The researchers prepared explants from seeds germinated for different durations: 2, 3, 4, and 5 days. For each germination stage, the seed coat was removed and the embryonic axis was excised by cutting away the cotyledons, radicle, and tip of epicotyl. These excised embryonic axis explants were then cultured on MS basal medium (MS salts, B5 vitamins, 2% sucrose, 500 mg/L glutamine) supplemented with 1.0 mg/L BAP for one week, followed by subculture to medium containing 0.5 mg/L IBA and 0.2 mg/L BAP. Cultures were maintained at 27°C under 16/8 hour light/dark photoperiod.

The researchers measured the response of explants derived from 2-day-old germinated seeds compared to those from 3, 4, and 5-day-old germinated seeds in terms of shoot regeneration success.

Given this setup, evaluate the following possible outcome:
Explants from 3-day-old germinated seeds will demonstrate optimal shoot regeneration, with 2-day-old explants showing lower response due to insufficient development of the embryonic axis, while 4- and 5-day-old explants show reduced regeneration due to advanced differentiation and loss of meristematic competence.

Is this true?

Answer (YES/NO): NO